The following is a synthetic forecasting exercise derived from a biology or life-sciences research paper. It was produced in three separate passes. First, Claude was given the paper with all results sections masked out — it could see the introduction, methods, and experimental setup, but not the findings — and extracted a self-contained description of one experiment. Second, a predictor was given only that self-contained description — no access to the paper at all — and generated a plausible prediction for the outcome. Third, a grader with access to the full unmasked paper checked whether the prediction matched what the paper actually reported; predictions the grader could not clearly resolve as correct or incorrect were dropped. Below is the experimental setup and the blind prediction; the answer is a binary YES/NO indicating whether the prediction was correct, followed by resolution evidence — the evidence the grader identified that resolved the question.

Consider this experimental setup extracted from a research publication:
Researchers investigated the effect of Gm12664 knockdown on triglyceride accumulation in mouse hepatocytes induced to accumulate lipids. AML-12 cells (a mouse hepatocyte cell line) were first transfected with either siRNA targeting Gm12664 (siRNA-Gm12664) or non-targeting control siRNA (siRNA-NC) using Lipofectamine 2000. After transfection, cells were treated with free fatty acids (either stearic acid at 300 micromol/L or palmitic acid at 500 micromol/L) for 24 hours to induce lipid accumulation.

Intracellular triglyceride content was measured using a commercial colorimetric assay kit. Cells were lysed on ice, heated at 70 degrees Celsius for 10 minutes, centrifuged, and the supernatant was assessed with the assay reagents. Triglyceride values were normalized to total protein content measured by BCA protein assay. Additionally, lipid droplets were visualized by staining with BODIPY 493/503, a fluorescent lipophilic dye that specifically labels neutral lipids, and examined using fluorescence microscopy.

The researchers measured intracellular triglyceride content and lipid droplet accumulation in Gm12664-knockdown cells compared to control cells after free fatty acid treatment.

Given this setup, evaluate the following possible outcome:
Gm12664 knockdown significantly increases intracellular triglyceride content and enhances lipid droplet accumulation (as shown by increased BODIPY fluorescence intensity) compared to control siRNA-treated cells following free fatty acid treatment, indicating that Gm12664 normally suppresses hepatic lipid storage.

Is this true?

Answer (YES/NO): NO